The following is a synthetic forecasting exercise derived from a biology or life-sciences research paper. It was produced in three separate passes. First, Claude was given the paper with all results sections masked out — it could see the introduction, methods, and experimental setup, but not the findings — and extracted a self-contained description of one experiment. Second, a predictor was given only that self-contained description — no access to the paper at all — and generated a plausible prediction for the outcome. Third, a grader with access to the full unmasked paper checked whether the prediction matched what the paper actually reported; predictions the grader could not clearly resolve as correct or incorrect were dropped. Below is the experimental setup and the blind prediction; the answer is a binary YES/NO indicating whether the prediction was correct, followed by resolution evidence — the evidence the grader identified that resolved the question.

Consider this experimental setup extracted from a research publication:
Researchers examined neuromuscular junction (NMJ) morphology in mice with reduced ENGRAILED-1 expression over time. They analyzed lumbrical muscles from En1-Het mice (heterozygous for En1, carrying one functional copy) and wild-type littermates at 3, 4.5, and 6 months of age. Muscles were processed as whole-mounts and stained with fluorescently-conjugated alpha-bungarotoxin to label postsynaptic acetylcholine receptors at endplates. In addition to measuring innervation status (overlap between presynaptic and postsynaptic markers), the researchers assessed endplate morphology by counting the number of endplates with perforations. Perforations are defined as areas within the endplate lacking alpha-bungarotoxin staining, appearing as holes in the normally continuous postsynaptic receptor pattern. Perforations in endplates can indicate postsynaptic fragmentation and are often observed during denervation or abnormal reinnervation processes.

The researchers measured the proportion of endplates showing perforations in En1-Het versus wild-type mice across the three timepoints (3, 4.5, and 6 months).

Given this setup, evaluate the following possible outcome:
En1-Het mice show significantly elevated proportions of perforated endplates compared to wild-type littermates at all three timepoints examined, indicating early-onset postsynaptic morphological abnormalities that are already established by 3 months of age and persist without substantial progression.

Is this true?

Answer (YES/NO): NO